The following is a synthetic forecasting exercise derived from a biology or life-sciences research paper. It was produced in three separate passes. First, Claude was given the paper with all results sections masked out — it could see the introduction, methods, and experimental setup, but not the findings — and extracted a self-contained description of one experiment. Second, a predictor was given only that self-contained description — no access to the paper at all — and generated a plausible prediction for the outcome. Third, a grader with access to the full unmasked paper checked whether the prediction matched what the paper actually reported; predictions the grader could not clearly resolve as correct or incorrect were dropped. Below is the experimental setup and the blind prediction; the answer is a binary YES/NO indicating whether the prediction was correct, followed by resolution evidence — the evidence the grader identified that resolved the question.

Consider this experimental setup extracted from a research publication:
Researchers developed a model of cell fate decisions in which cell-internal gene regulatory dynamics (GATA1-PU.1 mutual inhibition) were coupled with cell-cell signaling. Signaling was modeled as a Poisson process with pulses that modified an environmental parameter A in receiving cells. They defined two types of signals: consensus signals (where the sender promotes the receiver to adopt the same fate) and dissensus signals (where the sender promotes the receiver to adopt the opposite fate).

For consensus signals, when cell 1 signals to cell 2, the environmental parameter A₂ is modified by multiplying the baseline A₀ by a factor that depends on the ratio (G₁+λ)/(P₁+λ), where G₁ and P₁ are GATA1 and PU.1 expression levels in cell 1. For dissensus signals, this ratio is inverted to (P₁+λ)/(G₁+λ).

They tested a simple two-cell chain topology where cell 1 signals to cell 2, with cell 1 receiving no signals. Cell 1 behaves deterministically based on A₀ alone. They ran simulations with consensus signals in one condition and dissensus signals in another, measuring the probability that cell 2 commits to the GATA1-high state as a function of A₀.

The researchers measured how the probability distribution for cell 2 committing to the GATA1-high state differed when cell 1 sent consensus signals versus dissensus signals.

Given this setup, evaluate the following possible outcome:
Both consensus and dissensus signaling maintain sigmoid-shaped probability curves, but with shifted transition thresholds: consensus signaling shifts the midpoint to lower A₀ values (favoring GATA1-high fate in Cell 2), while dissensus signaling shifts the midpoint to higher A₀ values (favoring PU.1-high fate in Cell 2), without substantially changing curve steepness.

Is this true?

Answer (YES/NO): YES